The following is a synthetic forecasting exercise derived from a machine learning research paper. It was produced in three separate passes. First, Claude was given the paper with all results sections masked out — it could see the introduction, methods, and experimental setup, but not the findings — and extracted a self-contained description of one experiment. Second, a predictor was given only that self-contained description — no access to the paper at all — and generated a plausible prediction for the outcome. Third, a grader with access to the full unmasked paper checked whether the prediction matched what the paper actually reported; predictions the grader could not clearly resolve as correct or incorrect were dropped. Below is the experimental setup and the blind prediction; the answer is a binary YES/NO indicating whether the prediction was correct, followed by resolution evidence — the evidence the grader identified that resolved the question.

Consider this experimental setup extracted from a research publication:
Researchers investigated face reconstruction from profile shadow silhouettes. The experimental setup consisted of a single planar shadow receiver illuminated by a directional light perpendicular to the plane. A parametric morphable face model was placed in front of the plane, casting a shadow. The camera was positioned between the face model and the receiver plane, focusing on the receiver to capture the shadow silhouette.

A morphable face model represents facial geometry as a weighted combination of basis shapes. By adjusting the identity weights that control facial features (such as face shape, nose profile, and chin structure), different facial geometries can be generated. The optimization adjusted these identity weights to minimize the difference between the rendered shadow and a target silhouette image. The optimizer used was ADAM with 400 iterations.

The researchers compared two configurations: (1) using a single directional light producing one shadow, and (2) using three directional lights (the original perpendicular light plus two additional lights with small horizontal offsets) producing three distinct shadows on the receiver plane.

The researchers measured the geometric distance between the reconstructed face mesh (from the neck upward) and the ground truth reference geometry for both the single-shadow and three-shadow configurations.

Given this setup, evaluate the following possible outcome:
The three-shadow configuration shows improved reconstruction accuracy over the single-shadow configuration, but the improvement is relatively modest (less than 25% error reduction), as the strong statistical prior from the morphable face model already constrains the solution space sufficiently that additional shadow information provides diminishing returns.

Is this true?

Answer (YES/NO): NO